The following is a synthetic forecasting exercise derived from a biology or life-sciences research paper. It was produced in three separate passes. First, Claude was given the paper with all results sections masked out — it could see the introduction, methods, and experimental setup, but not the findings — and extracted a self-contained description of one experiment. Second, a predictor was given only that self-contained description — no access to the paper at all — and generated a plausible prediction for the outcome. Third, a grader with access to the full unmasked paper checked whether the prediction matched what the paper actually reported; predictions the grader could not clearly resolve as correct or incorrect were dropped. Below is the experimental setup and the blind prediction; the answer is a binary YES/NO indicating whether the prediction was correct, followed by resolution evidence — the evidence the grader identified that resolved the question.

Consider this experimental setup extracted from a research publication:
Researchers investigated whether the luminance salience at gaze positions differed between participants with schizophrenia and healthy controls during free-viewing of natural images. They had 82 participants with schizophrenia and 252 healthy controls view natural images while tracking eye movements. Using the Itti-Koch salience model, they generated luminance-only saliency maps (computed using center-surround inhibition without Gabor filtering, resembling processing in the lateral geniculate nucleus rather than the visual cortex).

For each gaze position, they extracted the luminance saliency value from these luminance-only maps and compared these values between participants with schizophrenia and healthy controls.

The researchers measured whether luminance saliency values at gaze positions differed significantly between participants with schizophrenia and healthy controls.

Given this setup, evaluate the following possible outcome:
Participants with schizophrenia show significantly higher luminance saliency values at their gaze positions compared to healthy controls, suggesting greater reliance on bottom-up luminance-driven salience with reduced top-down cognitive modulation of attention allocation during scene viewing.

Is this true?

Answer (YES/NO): NO